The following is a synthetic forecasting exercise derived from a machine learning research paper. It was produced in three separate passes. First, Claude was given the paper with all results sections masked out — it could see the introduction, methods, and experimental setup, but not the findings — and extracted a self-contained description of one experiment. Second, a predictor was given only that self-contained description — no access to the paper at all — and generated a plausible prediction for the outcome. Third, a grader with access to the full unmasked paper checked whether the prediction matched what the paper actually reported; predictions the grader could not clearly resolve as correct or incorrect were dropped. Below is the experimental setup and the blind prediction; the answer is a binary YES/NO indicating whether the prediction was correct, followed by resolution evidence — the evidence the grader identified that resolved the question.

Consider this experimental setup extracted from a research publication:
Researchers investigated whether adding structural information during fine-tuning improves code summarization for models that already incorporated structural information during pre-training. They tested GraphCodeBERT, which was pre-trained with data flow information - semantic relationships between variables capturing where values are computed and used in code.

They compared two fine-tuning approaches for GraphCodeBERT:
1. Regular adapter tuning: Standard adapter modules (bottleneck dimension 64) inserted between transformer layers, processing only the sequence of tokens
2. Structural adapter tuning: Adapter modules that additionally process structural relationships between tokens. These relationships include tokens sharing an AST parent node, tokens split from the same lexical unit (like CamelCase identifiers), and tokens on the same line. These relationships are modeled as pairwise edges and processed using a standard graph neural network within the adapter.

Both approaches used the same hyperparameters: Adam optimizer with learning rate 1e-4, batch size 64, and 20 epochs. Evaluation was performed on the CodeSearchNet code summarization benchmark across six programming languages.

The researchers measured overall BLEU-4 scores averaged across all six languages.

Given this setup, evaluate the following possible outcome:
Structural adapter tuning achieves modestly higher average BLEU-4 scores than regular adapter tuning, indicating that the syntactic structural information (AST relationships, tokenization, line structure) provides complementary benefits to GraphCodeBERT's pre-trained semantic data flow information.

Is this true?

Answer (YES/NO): YES